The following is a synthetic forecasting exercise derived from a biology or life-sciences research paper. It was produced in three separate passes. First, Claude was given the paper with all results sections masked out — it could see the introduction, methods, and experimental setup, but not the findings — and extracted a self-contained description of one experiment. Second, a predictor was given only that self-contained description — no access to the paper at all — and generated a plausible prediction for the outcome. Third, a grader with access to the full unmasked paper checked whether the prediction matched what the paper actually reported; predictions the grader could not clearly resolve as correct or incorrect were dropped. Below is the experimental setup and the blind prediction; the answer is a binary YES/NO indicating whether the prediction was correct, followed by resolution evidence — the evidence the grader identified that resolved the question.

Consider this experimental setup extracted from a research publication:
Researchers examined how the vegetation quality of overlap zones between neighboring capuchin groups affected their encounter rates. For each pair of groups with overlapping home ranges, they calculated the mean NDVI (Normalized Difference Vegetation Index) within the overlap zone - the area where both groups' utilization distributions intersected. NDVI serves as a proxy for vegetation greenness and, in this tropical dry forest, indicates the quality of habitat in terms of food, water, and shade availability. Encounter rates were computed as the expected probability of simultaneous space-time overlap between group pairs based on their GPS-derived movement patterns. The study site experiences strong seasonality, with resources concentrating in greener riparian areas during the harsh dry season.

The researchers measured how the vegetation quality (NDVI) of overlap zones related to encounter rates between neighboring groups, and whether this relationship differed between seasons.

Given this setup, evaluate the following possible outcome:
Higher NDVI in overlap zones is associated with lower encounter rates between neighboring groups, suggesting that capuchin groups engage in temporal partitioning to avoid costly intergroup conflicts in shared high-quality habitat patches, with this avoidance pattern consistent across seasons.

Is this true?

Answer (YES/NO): NO